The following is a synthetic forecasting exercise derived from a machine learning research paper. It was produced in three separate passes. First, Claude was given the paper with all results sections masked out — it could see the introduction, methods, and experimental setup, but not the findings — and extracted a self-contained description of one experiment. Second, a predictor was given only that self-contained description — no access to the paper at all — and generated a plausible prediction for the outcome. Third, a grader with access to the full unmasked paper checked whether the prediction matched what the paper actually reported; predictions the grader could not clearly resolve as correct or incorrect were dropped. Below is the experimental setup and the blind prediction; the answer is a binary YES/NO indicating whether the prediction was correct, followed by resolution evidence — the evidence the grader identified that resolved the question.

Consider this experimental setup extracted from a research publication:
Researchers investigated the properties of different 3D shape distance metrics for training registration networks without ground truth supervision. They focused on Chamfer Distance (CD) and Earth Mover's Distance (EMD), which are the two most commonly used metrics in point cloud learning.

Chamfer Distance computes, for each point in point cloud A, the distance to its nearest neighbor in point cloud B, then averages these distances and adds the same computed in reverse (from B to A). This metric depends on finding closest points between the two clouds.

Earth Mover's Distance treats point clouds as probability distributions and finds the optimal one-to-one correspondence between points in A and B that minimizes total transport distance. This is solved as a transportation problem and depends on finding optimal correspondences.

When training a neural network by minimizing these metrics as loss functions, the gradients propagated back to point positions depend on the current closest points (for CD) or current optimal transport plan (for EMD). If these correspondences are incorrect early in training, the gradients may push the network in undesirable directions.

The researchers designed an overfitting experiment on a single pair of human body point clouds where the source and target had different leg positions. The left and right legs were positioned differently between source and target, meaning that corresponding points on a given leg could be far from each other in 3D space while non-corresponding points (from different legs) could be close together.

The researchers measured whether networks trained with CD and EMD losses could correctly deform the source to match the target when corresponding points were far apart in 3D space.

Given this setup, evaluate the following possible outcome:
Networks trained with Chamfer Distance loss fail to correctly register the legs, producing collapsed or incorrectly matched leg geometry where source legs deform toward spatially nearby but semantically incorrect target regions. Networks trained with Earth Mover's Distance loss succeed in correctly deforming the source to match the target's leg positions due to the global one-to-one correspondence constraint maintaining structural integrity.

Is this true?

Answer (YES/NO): NO